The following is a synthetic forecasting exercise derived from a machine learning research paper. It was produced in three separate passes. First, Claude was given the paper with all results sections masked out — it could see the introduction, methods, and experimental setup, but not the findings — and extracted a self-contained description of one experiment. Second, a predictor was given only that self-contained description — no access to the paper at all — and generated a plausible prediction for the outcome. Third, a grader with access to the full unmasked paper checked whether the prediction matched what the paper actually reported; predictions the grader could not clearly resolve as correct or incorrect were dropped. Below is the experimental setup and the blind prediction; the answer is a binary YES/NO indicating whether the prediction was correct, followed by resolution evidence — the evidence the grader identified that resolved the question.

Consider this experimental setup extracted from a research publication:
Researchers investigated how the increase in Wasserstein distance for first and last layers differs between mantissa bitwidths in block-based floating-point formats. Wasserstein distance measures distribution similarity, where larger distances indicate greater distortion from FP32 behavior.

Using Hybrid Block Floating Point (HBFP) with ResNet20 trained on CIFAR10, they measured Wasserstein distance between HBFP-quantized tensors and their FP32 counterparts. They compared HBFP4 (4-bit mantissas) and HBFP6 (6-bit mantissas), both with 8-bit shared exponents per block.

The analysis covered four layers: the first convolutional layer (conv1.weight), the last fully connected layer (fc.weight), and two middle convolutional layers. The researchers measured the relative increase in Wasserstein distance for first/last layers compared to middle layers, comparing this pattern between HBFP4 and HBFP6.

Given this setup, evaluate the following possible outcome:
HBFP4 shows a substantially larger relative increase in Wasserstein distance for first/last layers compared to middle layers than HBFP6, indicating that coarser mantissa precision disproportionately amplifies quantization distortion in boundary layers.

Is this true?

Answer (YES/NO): YES